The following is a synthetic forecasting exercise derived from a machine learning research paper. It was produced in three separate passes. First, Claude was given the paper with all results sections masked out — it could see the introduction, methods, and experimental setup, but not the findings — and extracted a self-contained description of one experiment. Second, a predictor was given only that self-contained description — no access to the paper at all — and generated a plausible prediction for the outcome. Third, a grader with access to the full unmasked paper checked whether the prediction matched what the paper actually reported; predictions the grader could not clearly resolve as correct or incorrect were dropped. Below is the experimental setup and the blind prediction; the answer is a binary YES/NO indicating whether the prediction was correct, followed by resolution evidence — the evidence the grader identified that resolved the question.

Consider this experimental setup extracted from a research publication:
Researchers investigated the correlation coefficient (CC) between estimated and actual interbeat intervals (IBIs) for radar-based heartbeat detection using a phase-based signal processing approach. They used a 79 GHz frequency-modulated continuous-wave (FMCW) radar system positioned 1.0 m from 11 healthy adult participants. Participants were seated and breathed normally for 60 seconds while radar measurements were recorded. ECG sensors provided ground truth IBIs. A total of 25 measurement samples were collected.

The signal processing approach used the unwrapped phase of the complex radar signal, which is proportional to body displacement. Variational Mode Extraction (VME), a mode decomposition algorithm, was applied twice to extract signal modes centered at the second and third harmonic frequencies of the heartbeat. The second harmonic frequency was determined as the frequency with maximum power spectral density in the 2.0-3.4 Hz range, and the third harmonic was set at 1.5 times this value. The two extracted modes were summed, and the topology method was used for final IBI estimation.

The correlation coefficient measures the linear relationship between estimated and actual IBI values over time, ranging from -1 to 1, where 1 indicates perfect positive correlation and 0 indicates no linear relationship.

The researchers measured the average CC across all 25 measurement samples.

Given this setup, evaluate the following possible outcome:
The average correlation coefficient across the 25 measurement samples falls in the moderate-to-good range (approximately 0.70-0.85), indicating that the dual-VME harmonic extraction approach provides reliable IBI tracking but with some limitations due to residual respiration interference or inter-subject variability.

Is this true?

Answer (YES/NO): NO